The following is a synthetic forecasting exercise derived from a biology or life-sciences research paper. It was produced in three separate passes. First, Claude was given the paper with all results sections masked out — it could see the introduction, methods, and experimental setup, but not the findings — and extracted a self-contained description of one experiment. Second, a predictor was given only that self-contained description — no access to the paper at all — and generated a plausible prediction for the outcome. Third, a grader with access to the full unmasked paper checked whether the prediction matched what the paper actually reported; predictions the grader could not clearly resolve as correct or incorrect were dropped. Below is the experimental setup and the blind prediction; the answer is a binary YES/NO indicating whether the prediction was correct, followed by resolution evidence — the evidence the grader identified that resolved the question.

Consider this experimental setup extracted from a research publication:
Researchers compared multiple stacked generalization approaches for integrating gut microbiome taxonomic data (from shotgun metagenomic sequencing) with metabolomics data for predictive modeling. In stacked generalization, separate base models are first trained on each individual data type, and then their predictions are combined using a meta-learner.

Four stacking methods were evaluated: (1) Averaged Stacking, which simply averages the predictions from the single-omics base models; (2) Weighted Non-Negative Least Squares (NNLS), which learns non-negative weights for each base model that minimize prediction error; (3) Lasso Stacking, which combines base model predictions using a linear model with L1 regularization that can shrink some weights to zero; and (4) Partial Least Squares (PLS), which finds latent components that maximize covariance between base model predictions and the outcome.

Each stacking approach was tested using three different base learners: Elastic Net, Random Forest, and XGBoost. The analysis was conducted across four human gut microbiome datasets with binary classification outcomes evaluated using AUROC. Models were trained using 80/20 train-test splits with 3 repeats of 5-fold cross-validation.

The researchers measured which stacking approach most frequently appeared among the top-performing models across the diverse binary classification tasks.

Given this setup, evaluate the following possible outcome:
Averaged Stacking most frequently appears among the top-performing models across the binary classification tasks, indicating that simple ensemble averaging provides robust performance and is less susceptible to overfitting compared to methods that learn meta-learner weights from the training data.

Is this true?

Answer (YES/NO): YES